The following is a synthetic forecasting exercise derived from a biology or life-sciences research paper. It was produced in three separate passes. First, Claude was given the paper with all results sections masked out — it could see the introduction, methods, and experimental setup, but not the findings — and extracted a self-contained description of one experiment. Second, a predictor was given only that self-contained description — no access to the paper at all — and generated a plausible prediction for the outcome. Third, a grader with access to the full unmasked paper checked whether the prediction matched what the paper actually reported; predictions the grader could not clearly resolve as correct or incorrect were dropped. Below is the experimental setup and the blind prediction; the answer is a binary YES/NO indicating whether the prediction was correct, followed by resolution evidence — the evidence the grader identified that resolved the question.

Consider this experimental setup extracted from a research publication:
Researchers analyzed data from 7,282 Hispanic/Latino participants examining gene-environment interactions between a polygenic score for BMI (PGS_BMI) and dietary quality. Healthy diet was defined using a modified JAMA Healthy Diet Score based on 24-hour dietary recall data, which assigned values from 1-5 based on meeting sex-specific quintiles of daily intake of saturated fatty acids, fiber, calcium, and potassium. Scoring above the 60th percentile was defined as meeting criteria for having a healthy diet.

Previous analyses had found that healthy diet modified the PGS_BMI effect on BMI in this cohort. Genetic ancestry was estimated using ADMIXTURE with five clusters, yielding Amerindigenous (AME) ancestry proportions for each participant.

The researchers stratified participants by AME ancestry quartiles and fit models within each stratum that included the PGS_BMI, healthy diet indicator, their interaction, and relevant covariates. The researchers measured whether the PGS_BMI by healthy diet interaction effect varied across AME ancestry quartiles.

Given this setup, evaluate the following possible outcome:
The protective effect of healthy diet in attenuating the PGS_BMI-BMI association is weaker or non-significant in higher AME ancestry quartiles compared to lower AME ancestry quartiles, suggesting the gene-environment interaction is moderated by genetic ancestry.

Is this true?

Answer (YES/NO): NO